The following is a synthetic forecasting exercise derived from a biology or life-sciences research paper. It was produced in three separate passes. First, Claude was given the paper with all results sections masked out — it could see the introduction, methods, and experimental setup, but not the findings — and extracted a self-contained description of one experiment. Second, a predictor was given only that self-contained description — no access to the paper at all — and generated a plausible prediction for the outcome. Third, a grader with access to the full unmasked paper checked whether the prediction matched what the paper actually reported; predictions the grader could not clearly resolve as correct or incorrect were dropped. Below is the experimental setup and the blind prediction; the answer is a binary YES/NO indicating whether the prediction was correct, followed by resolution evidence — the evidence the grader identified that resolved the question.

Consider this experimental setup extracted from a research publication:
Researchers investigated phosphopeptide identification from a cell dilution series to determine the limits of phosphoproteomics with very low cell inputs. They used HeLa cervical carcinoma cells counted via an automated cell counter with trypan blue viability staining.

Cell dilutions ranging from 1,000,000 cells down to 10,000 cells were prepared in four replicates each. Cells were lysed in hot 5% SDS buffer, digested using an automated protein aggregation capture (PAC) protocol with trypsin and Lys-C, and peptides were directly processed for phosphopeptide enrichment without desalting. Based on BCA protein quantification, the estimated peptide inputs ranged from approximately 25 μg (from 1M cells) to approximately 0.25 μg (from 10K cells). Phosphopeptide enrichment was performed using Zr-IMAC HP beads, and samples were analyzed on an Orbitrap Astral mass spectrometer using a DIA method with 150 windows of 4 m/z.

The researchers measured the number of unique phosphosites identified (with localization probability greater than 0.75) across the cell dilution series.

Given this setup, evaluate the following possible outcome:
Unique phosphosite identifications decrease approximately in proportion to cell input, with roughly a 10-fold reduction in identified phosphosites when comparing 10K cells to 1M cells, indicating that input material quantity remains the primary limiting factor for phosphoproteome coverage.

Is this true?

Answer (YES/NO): NO